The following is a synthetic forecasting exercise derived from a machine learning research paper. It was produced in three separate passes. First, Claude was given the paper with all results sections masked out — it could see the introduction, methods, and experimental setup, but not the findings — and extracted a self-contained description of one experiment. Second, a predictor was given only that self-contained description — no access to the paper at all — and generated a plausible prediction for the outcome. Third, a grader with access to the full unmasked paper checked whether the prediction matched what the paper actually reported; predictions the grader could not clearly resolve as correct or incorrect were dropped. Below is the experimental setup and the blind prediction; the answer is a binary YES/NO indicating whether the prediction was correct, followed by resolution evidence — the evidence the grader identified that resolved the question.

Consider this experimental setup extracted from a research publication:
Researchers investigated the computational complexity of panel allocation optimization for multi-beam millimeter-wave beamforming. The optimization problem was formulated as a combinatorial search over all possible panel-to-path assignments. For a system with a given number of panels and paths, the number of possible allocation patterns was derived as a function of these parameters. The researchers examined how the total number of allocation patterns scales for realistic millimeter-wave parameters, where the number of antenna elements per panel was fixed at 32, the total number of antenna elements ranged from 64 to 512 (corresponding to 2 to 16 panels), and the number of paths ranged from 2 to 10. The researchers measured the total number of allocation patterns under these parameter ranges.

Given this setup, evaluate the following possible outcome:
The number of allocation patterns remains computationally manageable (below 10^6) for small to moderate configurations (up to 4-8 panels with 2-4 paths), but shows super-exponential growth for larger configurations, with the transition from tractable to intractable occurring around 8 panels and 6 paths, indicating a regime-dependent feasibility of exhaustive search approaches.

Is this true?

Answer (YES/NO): NO